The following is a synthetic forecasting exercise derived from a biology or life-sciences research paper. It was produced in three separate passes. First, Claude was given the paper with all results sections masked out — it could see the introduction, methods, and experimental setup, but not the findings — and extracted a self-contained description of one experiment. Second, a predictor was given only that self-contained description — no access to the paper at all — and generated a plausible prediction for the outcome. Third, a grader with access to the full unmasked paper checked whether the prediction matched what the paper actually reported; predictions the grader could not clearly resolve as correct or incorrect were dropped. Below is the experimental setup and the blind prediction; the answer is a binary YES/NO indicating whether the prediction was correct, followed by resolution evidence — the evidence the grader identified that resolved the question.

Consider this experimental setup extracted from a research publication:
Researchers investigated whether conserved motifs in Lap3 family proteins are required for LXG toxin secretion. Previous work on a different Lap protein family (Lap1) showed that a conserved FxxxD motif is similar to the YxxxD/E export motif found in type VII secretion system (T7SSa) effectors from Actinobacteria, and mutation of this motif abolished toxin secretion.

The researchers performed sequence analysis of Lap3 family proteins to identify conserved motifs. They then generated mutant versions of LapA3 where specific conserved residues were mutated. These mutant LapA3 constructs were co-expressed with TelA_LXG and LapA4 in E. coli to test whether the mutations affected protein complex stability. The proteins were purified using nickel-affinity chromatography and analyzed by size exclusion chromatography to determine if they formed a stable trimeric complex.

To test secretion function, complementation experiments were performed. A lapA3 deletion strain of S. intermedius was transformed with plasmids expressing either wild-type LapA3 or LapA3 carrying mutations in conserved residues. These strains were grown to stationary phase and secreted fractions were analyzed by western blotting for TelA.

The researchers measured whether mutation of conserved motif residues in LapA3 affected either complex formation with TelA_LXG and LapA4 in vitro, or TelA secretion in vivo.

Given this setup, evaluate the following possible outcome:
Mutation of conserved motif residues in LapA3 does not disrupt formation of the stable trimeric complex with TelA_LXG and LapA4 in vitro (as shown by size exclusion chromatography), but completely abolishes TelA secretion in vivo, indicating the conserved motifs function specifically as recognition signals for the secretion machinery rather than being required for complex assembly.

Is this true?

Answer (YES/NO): NO